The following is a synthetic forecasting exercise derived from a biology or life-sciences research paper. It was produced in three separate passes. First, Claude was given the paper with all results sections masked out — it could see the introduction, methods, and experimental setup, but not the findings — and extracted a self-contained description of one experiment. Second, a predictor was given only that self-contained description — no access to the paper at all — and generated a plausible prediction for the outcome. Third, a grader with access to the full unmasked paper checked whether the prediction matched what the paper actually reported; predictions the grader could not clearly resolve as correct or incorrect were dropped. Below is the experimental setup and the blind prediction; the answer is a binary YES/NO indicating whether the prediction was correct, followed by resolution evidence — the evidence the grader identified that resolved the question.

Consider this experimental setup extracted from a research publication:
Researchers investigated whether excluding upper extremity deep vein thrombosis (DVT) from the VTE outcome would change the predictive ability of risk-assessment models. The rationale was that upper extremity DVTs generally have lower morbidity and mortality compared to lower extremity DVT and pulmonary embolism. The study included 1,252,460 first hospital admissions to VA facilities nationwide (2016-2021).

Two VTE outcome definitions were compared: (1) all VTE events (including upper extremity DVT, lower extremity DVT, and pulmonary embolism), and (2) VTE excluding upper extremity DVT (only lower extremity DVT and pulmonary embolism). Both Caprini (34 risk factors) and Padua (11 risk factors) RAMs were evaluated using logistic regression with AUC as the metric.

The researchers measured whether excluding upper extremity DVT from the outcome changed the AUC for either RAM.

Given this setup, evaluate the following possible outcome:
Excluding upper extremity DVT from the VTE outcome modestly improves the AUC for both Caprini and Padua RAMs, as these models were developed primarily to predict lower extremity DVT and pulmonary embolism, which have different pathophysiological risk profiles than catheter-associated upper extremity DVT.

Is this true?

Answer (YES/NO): NO